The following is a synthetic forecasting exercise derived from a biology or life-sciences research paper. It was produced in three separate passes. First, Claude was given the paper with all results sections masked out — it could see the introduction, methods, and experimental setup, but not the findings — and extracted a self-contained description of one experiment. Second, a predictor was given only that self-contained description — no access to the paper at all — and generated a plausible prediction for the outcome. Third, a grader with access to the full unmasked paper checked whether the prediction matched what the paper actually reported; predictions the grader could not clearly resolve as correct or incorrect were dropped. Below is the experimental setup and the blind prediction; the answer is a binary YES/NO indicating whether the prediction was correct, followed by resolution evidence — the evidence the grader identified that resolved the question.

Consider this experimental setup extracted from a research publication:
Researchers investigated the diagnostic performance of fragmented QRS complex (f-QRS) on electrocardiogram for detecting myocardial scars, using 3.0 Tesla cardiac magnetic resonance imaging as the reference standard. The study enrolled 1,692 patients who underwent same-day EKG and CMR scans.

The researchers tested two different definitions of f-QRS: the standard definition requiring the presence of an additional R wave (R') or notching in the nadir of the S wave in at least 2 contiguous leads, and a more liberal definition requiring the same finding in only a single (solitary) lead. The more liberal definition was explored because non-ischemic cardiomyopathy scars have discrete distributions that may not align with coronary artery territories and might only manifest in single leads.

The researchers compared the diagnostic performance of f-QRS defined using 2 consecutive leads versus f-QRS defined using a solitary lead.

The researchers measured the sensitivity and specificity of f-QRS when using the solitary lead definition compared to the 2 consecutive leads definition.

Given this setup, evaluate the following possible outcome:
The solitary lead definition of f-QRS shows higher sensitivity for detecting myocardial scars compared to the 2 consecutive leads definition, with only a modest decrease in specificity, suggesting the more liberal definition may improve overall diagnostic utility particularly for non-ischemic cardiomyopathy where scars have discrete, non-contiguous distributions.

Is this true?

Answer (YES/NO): NO